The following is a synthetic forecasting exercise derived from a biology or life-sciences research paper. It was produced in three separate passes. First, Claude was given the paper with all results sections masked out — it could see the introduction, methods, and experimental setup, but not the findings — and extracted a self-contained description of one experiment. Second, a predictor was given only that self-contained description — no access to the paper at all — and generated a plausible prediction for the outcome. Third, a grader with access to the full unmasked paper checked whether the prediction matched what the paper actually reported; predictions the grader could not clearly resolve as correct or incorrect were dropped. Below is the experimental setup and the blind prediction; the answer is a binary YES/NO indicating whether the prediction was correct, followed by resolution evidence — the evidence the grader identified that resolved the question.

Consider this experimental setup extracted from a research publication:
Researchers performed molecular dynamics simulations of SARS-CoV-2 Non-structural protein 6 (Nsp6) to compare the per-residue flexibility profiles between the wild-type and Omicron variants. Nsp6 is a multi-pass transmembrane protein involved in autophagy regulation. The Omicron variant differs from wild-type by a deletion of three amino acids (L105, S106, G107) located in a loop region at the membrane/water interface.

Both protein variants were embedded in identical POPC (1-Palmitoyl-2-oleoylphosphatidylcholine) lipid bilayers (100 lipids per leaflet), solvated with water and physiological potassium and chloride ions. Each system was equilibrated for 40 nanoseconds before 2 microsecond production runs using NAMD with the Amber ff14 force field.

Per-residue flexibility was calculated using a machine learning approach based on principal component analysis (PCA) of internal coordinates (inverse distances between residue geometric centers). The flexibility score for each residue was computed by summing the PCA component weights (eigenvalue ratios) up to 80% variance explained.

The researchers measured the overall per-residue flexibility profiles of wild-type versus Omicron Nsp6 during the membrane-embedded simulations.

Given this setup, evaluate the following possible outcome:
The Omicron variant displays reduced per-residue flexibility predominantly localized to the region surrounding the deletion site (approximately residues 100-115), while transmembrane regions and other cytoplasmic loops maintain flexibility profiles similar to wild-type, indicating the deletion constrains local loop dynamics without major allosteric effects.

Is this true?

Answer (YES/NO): NO